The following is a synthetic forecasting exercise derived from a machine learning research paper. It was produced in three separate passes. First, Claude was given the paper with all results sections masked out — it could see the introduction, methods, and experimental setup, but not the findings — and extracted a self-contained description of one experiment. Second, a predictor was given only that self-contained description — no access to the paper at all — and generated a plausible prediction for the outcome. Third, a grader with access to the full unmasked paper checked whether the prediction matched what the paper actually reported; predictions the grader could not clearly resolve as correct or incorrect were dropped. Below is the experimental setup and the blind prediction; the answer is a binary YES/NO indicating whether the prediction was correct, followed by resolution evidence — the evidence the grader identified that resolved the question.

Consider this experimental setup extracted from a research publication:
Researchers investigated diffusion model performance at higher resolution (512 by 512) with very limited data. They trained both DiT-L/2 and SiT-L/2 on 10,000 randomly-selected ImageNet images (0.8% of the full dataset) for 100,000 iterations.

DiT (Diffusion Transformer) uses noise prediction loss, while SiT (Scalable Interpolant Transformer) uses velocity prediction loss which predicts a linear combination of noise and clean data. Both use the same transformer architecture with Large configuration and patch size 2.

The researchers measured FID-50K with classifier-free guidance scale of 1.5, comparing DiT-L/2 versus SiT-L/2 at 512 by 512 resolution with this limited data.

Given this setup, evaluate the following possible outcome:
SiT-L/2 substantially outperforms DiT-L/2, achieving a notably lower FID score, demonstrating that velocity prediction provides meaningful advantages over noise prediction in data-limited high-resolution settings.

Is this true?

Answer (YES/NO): YES